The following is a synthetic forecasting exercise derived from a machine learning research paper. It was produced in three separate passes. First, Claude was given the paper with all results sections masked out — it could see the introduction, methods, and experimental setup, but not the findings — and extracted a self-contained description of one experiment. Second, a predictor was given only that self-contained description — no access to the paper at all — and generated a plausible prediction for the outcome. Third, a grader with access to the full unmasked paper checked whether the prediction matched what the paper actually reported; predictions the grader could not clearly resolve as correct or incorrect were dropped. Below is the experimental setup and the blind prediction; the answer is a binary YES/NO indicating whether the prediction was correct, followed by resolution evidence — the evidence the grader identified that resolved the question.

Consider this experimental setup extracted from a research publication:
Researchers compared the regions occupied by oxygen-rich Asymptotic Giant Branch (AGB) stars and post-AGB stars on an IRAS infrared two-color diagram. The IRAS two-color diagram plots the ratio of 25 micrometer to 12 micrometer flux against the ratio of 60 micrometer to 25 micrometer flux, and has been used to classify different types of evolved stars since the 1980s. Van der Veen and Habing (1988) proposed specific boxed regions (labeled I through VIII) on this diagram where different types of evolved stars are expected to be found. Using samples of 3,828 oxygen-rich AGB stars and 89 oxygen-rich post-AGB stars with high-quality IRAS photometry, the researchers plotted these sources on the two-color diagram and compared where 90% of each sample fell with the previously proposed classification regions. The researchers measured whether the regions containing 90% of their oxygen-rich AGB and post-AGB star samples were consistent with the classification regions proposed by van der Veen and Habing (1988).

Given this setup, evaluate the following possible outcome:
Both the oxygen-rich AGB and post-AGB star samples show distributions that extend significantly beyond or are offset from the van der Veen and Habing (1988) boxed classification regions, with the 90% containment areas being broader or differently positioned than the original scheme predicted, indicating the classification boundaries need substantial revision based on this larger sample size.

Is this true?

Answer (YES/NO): NO